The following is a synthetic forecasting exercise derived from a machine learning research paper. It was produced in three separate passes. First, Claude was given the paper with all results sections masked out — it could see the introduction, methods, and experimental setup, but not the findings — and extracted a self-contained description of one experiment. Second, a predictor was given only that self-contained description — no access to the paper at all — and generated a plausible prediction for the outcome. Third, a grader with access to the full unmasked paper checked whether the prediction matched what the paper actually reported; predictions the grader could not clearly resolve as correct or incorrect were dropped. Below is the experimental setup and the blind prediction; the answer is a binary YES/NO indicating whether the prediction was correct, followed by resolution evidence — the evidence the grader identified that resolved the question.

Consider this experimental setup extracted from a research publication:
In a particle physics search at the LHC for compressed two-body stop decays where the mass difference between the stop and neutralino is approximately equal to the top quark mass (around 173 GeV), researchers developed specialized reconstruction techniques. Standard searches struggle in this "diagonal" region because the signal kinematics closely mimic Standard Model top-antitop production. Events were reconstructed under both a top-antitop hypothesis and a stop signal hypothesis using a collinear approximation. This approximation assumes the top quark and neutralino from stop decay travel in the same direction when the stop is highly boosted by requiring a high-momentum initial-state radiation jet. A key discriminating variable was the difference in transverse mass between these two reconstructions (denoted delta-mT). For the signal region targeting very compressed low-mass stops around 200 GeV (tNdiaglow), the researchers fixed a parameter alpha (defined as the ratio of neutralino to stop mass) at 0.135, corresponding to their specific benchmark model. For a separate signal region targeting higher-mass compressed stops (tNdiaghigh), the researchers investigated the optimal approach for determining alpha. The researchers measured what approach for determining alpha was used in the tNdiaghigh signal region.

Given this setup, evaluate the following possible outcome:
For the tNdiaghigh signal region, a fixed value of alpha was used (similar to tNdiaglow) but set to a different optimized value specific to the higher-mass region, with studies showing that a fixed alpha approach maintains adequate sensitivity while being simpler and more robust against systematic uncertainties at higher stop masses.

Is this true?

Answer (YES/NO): NO